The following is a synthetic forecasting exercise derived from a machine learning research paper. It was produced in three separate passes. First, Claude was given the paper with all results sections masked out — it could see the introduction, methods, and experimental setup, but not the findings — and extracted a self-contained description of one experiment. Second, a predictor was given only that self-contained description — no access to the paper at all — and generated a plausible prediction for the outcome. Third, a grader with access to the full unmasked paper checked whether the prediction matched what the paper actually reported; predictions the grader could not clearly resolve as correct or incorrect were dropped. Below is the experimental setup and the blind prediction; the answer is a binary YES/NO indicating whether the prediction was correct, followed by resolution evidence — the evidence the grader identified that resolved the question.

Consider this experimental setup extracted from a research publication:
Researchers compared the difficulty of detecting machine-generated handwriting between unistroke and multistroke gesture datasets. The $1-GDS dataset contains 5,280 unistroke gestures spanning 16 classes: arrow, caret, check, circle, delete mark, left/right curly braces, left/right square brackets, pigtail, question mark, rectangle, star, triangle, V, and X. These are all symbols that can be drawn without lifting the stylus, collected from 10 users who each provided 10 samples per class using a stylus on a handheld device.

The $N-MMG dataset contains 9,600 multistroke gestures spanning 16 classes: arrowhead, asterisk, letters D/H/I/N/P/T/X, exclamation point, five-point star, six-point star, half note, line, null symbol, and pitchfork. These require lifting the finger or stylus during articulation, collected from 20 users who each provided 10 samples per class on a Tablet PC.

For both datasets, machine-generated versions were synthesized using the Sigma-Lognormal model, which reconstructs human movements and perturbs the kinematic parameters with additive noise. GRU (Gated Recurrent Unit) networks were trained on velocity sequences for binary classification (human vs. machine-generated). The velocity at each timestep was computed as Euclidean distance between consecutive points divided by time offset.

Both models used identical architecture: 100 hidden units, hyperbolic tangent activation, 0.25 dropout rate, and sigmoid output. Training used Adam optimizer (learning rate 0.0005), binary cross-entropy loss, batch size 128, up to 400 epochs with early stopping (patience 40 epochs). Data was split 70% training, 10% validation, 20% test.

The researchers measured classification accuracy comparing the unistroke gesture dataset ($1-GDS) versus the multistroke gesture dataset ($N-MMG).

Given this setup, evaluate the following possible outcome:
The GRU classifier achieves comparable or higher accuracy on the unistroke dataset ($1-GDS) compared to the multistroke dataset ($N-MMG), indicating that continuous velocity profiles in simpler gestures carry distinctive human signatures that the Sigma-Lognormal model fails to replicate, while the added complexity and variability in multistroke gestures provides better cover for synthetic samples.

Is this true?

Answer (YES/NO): YES